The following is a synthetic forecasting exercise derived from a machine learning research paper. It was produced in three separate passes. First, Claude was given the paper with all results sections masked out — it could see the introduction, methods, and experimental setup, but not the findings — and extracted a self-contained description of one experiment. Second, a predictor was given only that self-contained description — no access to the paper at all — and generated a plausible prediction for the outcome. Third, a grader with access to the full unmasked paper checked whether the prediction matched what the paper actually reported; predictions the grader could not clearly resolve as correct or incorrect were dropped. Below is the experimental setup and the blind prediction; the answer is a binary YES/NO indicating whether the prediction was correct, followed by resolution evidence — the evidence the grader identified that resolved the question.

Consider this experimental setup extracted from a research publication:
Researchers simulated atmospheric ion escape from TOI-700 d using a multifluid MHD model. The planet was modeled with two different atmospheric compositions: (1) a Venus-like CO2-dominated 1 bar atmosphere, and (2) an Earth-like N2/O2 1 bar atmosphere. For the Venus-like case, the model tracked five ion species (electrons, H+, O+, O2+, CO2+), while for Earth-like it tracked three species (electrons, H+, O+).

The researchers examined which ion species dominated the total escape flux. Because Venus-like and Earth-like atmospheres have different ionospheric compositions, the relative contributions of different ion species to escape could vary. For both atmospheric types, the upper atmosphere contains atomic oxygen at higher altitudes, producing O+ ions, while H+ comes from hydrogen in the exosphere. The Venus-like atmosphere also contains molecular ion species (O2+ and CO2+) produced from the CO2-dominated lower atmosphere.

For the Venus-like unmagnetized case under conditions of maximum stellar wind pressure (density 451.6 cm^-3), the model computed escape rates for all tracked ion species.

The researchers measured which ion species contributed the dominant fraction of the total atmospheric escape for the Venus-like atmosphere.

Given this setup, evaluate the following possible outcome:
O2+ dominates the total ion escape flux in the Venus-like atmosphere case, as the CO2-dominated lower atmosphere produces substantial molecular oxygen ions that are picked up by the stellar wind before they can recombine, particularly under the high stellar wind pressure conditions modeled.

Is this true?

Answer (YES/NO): NO